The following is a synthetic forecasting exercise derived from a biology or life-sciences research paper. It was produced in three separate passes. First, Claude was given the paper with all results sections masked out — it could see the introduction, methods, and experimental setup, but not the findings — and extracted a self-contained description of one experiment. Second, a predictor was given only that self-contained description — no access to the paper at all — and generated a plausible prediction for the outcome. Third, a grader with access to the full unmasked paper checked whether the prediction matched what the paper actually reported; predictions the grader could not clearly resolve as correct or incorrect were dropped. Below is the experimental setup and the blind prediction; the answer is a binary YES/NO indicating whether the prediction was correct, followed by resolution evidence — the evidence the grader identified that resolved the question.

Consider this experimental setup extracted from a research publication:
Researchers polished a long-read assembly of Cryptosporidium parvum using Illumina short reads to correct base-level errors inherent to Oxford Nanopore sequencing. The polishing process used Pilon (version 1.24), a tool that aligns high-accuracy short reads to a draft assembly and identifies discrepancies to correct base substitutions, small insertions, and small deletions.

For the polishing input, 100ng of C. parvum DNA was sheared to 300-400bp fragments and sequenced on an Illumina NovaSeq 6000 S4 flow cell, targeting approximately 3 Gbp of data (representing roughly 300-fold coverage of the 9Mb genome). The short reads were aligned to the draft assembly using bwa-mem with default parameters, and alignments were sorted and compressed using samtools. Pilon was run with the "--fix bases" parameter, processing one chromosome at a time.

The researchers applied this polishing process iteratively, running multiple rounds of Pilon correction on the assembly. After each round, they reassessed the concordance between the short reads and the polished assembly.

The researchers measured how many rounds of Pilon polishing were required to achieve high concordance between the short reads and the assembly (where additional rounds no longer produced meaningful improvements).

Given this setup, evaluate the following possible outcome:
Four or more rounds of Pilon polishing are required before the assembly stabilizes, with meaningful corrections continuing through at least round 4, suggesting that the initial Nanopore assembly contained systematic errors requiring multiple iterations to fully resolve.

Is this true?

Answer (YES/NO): NO